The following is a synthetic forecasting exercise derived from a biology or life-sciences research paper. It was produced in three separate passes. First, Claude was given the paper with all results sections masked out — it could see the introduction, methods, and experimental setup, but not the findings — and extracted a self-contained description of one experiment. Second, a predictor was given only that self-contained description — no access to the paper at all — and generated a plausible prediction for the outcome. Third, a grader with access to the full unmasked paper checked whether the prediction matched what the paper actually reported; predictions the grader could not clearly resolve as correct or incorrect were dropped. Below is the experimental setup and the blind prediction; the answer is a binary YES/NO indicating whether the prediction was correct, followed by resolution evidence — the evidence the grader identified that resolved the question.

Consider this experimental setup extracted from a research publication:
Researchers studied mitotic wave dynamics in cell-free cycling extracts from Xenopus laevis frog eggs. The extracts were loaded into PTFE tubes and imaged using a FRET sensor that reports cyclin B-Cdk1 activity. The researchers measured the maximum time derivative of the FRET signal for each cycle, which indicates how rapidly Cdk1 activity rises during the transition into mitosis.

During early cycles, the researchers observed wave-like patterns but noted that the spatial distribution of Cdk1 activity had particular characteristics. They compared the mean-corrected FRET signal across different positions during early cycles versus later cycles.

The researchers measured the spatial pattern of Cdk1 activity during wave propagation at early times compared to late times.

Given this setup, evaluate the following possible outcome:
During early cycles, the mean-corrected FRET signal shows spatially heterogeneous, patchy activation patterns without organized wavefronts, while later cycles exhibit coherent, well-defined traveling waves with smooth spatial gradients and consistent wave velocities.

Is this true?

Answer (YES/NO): NO